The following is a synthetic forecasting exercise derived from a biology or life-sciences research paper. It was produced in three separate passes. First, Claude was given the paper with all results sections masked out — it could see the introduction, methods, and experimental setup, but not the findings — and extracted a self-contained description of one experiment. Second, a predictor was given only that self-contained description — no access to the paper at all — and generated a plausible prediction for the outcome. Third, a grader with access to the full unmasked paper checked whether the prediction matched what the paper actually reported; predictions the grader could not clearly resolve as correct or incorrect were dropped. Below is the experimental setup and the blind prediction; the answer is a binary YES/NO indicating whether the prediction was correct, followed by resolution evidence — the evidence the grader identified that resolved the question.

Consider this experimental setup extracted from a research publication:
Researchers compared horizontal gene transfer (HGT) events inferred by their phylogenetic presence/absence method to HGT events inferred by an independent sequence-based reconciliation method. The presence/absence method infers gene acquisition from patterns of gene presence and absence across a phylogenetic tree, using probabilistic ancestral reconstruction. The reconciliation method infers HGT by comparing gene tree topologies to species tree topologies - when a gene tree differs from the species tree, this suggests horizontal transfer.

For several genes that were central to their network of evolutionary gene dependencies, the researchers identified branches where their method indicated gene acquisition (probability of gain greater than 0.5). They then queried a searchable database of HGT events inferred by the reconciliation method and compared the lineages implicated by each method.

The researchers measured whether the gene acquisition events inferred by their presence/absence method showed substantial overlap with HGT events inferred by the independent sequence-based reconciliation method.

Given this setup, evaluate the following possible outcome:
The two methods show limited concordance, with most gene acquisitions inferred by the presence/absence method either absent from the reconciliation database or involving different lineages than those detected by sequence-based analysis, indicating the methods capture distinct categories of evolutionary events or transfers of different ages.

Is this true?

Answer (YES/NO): NO